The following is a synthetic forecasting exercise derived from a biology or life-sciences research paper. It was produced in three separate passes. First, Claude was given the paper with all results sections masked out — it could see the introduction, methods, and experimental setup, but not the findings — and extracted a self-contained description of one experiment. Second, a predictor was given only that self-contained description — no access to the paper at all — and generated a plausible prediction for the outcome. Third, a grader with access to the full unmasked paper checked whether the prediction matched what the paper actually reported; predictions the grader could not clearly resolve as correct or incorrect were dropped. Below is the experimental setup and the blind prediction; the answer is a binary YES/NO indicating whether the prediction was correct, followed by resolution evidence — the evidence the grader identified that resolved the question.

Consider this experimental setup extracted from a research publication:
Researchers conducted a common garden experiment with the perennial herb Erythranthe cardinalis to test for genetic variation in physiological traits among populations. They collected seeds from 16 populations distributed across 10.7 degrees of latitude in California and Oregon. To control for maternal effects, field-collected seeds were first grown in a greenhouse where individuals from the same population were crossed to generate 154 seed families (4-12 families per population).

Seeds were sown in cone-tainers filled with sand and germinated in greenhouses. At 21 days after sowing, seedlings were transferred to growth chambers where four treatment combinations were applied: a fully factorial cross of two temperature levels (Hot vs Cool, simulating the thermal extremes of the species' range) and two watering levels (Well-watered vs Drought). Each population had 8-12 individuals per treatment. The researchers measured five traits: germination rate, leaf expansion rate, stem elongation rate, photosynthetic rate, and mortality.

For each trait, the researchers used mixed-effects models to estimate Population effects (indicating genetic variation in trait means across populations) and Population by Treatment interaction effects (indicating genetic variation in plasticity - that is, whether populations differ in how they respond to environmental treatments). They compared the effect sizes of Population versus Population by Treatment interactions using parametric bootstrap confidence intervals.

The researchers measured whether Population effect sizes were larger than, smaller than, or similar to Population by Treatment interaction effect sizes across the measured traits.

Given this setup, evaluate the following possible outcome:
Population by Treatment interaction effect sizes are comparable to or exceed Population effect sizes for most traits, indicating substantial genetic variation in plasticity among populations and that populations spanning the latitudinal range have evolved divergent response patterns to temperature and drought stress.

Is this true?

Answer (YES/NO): NO